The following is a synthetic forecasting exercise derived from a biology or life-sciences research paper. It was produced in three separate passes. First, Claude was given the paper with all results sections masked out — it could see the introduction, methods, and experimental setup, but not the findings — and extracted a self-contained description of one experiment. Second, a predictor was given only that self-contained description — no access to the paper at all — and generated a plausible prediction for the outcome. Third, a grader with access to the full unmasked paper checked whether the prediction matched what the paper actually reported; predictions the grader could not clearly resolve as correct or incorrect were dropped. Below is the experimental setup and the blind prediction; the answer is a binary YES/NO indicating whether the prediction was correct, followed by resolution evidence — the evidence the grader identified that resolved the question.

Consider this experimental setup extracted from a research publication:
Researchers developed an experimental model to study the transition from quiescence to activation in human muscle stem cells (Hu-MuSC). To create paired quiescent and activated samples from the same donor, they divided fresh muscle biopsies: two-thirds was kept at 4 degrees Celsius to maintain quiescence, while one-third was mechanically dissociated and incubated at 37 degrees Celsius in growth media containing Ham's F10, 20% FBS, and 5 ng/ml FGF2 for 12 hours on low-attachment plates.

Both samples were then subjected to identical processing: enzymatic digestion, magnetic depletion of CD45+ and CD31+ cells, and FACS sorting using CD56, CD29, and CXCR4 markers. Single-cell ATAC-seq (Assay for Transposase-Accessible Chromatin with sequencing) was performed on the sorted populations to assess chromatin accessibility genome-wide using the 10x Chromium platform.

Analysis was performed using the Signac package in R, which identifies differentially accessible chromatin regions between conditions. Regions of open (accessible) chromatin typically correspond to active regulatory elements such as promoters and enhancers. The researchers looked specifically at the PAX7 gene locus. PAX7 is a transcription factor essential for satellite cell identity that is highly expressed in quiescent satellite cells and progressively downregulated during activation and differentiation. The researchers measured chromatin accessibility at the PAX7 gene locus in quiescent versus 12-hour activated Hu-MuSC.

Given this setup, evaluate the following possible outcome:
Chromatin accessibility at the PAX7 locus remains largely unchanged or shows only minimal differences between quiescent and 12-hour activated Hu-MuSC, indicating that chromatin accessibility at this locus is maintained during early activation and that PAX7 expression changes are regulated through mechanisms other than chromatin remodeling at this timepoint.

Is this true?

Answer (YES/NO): NO